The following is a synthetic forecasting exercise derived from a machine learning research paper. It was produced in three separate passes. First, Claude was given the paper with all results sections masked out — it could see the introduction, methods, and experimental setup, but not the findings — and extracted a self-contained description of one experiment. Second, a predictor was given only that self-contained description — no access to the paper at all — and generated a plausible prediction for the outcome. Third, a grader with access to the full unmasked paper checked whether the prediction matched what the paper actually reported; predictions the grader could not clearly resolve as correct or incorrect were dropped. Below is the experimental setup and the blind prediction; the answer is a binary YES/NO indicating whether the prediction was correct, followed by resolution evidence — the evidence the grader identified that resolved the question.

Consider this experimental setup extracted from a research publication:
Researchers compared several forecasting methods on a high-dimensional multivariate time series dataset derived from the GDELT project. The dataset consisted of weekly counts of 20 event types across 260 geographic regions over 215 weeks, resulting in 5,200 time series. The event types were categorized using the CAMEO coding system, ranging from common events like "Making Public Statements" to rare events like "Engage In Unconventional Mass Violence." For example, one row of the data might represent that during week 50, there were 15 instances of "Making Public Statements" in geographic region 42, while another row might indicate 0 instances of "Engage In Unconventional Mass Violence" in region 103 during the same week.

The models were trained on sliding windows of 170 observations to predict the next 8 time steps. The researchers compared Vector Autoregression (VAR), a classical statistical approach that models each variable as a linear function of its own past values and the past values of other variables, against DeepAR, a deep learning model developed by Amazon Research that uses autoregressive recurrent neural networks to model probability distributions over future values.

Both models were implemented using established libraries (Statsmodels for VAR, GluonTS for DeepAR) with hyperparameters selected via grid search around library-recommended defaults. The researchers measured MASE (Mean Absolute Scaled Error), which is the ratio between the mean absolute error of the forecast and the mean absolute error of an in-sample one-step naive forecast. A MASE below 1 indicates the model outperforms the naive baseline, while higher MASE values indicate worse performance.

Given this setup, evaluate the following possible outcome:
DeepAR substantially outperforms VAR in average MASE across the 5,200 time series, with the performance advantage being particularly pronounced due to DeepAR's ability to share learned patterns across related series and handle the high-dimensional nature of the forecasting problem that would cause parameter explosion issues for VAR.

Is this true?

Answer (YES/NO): NO